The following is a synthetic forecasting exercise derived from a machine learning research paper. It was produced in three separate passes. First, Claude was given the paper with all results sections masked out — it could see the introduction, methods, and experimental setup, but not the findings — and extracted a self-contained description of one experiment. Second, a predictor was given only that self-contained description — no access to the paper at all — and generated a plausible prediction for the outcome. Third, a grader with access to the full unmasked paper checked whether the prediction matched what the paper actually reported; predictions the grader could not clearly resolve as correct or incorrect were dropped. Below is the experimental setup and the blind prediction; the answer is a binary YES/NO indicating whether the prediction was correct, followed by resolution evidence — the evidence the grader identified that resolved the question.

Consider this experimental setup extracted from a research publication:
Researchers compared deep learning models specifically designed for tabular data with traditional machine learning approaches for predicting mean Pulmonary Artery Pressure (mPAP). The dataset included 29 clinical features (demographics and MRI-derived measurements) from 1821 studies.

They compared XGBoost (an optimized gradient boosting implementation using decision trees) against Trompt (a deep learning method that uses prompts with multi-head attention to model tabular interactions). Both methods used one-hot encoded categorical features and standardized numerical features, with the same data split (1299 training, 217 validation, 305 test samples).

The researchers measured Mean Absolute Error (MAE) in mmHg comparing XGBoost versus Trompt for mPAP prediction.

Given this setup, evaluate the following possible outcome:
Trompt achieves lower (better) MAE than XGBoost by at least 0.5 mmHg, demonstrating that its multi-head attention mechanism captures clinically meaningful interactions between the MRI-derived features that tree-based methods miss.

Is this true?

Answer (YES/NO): NO